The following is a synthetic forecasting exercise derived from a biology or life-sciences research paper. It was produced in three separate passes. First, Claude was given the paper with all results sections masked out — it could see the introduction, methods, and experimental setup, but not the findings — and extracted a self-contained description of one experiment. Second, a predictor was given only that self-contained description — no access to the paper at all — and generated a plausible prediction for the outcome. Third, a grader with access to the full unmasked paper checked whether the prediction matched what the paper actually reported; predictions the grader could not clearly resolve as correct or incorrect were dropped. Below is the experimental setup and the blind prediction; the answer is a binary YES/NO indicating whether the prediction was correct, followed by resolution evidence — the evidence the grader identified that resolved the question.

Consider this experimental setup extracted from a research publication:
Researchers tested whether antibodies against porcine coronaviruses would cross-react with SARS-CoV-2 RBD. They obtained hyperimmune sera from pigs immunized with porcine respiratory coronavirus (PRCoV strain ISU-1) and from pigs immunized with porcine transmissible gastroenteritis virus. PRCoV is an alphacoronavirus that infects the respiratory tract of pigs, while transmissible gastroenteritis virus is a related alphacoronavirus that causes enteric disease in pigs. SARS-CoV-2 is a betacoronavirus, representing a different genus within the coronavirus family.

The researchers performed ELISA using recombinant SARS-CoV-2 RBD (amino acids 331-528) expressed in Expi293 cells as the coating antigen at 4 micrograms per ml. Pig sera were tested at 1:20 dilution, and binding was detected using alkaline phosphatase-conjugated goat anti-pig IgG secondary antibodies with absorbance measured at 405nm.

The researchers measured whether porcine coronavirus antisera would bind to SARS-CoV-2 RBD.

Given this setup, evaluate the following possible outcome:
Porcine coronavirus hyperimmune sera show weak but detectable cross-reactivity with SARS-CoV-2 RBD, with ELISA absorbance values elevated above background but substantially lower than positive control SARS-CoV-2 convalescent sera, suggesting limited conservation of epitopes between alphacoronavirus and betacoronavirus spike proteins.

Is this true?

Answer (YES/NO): NO